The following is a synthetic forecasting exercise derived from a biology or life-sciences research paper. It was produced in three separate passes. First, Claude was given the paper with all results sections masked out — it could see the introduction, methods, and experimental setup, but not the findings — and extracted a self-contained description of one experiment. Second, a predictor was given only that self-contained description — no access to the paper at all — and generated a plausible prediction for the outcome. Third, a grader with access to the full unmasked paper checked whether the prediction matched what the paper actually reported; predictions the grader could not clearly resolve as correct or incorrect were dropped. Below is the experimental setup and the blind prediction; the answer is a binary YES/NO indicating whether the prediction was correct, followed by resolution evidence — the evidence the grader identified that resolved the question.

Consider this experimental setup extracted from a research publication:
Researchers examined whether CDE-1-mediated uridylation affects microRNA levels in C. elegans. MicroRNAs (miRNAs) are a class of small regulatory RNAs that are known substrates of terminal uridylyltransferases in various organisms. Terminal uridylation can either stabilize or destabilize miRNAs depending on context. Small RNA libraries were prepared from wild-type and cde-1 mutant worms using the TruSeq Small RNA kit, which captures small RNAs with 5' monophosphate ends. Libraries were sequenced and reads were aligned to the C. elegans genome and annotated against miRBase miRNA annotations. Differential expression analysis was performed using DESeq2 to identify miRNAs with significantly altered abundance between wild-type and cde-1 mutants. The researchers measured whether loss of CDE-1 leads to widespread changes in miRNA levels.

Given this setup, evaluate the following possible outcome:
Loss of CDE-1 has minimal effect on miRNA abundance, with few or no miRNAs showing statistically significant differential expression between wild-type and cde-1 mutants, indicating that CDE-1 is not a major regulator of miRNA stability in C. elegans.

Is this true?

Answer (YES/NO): YES